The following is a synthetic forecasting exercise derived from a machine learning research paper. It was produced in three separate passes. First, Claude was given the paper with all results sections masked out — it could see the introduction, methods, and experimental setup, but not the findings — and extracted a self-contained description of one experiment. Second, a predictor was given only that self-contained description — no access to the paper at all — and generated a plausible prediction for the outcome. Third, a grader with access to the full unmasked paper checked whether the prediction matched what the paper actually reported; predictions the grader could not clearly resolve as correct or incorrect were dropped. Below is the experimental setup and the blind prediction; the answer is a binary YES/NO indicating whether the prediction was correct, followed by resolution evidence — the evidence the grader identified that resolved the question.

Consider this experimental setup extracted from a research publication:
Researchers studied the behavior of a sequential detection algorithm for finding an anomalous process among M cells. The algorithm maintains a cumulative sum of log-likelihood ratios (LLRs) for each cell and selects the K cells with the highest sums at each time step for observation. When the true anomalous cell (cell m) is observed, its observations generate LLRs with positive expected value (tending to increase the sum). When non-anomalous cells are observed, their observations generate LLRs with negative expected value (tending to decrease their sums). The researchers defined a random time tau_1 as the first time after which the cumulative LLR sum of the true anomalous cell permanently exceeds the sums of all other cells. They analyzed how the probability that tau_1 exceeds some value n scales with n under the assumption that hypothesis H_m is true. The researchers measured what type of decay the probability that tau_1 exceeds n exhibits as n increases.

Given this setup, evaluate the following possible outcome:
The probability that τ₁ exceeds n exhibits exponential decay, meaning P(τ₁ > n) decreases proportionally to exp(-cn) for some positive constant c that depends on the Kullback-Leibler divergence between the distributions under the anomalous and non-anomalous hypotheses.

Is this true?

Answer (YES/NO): YES